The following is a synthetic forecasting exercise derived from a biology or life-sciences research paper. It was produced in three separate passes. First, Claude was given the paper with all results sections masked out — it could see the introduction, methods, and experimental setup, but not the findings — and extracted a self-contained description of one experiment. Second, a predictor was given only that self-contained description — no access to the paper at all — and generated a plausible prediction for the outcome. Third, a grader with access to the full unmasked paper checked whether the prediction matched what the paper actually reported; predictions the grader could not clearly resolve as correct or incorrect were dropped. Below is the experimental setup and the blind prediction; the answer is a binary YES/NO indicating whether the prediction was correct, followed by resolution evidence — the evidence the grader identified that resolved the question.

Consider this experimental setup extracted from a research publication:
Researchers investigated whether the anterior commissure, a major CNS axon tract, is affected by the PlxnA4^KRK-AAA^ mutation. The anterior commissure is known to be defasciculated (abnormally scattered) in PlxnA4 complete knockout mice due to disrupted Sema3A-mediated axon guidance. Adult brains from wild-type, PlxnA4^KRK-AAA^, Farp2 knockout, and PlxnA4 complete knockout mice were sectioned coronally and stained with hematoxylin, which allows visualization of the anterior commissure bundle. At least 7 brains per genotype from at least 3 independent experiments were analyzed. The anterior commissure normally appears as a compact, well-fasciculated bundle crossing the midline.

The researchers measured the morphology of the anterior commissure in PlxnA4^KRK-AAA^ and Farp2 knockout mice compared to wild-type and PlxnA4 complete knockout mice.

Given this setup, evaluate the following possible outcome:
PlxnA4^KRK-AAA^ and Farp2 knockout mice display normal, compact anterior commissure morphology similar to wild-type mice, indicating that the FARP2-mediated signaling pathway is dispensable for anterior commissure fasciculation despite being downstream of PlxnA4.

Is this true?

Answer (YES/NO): YES